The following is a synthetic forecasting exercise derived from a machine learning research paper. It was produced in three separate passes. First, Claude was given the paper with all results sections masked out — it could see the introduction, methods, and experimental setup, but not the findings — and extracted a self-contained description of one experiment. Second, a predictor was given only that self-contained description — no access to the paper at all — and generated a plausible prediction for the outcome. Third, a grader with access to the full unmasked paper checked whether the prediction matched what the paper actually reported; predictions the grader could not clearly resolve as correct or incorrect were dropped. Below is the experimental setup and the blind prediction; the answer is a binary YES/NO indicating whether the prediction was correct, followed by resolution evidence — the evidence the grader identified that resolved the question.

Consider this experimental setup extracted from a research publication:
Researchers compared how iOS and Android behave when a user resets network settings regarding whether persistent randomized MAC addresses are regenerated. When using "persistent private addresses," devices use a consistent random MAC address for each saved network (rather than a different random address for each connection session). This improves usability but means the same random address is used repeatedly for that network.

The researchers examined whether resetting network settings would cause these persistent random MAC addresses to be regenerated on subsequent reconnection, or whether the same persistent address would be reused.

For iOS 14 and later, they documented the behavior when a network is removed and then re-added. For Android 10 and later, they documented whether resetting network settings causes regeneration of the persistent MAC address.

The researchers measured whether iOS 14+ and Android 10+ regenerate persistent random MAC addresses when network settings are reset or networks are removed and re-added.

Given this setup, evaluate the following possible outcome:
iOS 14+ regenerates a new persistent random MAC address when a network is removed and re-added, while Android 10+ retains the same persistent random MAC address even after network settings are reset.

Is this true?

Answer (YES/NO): YES